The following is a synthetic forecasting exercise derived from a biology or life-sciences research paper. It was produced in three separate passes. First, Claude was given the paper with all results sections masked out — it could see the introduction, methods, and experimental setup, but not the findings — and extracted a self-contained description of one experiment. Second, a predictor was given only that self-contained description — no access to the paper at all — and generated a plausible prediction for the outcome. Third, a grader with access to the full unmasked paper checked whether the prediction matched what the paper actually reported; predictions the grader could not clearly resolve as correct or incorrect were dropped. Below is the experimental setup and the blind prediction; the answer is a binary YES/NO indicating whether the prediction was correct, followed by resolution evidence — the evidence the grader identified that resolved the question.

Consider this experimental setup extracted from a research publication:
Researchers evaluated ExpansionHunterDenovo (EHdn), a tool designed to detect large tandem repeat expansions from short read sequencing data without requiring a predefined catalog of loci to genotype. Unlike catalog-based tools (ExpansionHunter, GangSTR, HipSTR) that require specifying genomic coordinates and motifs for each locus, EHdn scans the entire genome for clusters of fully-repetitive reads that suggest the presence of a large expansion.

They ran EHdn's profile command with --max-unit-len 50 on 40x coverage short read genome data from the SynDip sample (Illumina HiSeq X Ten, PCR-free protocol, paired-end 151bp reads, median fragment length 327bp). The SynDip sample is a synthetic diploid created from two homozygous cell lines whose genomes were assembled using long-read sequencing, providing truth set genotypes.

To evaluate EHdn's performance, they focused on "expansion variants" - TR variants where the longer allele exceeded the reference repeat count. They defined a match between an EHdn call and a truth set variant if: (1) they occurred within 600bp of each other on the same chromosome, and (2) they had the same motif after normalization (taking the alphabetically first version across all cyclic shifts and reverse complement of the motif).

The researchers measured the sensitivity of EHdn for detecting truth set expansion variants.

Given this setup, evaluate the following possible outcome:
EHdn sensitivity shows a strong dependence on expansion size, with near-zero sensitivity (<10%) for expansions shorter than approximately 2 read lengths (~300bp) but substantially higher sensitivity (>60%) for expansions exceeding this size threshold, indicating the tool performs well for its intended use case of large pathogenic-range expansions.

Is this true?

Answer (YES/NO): NO